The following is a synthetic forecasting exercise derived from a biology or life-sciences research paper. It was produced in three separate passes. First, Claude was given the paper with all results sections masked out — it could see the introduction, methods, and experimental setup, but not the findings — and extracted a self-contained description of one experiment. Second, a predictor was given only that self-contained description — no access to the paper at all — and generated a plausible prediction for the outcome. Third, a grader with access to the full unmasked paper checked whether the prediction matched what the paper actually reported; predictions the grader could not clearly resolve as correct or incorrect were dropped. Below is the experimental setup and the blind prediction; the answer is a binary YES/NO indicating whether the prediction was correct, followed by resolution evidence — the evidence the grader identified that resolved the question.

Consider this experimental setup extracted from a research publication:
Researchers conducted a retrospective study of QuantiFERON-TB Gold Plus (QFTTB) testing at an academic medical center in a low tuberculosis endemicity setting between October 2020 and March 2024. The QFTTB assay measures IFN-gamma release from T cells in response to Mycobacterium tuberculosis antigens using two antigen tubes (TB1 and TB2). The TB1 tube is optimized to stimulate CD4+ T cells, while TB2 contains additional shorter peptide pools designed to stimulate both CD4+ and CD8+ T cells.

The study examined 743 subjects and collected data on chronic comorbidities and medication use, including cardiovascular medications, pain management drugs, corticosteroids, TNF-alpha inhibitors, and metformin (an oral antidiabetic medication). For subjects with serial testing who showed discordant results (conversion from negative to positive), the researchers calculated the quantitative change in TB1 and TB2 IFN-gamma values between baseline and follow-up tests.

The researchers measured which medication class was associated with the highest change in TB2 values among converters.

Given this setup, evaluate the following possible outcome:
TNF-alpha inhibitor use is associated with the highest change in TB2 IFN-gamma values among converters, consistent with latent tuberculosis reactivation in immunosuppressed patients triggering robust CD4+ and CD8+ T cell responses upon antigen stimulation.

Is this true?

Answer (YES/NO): NO